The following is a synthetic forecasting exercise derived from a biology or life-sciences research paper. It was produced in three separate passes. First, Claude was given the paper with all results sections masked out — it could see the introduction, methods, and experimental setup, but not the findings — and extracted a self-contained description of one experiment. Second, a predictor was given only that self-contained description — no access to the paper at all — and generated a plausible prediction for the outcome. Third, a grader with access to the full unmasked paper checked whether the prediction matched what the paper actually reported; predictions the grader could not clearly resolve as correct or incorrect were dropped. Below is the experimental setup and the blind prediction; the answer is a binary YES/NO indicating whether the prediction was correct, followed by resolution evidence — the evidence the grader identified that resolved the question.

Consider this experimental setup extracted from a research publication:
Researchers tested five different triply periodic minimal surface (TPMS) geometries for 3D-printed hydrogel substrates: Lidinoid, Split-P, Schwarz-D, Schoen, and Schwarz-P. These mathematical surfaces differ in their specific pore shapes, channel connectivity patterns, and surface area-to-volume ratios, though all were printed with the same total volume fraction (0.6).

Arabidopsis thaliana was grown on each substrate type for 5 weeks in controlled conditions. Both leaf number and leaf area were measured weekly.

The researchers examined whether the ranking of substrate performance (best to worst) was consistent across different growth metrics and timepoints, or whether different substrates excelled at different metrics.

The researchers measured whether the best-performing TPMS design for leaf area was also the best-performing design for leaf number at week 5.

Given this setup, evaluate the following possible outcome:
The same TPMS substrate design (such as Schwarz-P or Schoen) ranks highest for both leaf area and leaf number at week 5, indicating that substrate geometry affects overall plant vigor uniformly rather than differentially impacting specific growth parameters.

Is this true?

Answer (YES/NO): YES